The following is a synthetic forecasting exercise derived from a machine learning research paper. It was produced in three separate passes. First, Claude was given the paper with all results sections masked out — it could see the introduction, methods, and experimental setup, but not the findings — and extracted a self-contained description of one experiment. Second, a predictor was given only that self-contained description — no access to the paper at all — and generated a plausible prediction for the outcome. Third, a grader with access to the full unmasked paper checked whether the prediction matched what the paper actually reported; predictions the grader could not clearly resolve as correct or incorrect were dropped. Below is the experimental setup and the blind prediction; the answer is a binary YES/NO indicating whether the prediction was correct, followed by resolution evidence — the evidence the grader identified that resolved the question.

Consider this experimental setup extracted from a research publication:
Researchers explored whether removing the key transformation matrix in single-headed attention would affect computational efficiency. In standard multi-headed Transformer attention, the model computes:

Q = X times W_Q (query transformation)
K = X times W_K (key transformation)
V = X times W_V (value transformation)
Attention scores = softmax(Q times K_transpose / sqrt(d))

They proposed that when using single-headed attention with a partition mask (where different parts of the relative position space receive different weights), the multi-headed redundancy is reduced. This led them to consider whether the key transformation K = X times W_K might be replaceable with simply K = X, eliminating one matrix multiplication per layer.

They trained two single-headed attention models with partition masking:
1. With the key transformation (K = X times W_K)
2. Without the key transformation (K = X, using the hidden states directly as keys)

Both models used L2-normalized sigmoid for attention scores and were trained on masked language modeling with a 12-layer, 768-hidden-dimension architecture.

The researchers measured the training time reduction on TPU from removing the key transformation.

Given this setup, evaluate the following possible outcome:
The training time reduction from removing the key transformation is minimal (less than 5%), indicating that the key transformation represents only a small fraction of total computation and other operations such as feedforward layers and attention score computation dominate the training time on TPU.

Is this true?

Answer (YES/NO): NO